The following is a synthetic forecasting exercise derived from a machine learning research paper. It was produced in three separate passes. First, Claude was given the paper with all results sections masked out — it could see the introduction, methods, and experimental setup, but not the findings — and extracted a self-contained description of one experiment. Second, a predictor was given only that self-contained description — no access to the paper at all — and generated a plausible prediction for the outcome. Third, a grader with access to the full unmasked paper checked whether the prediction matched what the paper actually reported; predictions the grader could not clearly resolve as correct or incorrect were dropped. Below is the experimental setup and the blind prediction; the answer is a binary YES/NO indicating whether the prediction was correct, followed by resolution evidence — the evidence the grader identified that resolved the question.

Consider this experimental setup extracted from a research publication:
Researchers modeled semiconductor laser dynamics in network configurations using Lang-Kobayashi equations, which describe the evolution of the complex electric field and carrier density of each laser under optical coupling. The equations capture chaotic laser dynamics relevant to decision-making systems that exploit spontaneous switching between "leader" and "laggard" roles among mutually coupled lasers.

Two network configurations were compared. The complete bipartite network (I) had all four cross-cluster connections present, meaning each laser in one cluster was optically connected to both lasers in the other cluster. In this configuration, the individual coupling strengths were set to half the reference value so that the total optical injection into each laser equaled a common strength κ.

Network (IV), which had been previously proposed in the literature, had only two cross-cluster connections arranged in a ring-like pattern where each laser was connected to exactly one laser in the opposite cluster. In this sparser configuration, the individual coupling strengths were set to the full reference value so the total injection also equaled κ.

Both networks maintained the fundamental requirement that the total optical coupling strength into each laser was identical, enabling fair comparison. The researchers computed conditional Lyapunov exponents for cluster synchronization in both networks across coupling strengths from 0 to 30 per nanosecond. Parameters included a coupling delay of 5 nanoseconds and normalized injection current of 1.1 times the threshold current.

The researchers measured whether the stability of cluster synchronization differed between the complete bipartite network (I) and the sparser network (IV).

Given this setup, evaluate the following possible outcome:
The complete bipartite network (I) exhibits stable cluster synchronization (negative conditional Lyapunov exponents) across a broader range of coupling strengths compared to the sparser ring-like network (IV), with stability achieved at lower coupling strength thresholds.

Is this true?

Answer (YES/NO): NO